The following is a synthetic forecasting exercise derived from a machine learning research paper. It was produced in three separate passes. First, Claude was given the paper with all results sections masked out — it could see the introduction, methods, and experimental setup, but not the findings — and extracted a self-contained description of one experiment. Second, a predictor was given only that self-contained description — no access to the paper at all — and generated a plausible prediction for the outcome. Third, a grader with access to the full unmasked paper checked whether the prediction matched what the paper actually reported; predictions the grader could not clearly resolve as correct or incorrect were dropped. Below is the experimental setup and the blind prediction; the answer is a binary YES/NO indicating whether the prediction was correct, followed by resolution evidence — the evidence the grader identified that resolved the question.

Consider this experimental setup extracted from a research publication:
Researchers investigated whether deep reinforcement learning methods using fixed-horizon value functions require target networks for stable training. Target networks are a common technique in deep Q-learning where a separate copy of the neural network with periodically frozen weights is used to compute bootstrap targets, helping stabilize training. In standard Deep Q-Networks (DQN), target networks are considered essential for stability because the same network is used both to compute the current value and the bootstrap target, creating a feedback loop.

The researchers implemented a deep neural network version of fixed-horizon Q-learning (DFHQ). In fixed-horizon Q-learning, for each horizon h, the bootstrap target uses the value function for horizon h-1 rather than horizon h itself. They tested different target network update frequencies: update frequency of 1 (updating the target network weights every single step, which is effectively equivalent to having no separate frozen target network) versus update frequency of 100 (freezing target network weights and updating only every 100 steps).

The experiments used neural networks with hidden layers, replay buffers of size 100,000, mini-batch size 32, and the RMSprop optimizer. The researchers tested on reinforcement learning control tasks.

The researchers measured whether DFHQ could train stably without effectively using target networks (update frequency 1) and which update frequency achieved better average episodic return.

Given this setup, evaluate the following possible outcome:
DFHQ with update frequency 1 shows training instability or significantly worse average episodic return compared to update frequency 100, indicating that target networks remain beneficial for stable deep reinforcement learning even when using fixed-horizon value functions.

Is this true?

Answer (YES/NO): NO